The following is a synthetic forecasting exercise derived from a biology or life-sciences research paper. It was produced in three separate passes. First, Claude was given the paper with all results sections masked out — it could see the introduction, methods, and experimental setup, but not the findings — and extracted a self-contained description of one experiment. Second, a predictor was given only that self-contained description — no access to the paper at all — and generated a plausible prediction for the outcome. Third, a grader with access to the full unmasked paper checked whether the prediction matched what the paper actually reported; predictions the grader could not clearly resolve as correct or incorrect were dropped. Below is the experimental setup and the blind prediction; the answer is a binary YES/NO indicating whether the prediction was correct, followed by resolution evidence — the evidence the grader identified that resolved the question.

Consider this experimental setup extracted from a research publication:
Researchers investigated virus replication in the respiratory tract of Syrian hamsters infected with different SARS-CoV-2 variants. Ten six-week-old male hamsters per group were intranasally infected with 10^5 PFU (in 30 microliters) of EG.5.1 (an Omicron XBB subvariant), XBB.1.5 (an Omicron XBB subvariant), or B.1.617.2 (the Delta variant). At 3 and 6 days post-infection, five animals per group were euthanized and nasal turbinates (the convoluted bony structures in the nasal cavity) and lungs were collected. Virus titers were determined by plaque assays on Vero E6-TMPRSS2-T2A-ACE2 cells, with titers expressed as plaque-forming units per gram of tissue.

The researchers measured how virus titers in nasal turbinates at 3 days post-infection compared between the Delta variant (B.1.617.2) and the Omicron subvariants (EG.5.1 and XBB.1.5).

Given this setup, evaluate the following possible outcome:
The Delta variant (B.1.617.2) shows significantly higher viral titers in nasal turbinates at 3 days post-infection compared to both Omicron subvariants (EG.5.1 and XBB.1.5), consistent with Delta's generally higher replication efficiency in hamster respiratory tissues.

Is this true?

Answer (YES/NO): YES